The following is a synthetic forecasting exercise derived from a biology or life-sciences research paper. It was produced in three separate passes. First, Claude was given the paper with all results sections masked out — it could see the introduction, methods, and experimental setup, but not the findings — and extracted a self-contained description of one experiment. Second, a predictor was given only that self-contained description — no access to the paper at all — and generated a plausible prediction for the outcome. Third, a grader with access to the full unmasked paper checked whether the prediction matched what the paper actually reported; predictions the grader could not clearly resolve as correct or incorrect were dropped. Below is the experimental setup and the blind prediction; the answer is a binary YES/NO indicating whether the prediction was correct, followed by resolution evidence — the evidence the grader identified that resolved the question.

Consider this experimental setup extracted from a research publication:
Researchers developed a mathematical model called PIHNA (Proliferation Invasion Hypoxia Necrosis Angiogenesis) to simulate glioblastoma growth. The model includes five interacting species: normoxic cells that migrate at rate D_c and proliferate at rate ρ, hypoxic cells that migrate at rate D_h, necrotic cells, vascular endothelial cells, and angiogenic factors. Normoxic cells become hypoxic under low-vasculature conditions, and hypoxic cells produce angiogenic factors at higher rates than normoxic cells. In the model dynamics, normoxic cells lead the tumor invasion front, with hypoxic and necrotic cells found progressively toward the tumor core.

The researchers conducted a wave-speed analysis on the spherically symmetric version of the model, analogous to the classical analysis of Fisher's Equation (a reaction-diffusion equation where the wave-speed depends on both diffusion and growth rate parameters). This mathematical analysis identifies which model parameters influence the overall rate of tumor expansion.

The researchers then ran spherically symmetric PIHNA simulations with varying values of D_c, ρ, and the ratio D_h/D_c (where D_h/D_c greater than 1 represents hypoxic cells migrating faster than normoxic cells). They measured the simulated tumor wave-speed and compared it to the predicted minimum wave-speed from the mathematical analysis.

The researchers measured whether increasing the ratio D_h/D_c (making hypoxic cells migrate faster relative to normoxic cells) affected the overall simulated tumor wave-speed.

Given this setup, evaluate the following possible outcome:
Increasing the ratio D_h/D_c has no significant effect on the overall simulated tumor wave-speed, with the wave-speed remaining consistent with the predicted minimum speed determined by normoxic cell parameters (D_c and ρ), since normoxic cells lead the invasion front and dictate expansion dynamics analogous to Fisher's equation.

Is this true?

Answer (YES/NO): NO